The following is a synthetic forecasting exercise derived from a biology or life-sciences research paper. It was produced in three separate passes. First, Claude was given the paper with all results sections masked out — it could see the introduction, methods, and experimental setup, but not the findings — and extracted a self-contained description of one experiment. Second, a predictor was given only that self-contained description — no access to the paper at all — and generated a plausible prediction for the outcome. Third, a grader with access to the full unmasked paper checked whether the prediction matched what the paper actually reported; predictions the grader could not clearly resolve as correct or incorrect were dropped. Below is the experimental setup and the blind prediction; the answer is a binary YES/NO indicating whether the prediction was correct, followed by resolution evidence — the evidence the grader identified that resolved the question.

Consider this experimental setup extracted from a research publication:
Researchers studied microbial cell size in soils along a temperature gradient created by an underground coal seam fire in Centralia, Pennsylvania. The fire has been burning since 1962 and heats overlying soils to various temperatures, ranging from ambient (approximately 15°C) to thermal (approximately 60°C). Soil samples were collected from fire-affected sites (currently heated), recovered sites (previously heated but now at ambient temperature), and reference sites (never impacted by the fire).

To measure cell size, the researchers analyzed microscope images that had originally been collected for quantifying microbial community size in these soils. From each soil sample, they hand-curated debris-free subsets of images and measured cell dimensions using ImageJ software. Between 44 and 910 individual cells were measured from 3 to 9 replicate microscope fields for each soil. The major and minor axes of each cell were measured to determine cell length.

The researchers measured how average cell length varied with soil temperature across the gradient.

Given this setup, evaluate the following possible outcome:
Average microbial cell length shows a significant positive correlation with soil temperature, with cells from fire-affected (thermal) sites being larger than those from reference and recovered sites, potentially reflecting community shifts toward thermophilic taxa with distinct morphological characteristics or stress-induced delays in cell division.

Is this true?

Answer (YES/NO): NO